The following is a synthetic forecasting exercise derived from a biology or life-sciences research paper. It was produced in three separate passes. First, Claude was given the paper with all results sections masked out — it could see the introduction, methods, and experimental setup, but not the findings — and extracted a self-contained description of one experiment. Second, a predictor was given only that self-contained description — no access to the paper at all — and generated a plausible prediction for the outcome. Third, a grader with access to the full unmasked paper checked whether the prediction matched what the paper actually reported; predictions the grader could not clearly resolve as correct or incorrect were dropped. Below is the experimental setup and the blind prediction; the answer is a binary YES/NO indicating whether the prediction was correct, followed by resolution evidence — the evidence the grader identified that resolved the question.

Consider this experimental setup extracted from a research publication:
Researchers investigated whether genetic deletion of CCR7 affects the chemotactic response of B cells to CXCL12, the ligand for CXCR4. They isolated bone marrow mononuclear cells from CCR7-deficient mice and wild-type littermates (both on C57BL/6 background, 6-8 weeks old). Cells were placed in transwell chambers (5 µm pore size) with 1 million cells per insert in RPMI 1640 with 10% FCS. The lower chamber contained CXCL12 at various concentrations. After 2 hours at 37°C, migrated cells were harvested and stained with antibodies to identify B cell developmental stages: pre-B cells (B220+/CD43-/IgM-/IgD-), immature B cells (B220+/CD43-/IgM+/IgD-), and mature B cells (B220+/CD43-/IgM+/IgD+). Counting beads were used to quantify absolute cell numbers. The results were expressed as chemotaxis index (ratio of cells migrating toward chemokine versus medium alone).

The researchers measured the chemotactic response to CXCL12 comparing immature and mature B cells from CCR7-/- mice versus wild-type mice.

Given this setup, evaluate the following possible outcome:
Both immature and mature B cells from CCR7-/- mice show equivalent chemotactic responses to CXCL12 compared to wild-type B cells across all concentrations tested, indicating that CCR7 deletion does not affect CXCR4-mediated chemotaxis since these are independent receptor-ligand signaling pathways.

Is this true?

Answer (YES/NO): NO